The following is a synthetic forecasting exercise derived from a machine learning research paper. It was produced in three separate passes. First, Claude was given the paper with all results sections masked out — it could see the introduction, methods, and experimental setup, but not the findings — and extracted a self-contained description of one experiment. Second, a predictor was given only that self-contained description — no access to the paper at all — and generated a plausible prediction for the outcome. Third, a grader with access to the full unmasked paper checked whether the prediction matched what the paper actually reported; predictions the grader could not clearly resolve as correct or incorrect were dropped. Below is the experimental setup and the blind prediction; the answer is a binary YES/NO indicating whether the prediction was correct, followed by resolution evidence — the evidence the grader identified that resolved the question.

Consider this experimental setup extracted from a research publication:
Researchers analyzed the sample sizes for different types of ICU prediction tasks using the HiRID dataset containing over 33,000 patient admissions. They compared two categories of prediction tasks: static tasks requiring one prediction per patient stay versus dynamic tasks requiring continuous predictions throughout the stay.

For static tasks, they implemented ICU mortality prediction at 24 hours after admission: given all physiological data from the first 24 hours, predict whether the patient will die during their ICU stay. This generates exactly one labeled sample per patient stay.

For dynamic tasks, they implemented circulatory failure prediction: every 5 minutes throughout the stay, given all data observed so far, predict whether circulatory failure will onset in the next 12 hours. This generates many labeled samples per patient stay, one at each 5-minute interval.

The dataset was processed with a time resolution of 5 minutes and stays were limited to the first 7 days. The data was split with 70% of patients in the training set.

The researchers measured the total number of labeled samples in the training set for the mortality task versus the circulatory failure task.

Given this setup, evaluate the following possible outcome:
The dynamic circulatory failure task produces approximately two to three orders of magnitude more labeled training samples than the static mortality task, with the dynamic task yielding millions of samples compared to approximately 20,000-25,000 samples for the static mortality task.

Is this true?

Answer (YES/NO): NO